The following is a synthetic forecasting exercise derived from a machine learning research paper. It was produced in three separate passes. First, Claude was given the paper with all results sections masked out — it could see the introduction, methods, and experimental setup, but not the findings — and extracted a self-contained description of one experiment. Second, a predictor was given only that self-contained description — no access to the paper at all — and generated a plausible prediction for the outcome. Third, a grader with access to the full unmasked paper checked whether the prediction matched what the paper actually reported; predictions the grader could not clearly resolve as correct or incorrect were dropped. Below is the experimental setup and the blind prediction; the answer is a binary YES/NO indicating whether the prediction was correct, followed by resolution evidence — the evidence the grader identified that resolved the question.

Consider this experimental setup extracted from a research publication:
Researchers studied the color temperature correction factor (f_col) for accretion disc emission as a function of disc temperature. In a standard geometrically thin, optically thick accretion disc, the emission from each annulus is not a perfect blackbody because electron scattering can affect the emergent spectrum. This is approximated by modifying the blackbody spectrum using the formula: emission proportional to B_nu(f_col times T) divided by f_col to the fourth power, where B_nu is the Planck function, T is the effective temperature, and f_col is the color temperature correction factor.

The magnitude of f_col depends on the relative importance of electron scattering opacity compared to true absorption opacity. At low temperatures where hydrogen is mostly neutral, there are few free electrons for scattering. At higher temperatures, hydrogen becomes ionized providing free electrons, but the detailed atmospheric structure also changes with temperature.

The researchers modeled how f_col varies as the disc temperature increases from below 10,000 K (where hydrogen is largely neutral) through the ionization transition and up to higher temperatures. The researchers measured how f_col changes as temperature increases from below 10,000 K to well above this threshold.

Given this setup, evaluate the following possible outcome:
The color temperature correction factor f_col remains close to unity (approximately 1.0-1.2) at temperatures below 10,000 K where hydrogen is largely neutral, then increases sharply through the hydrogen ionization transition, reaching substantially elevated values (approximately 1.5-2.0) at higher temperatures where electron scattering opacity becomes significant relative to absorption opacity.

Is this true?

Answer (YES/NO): NO